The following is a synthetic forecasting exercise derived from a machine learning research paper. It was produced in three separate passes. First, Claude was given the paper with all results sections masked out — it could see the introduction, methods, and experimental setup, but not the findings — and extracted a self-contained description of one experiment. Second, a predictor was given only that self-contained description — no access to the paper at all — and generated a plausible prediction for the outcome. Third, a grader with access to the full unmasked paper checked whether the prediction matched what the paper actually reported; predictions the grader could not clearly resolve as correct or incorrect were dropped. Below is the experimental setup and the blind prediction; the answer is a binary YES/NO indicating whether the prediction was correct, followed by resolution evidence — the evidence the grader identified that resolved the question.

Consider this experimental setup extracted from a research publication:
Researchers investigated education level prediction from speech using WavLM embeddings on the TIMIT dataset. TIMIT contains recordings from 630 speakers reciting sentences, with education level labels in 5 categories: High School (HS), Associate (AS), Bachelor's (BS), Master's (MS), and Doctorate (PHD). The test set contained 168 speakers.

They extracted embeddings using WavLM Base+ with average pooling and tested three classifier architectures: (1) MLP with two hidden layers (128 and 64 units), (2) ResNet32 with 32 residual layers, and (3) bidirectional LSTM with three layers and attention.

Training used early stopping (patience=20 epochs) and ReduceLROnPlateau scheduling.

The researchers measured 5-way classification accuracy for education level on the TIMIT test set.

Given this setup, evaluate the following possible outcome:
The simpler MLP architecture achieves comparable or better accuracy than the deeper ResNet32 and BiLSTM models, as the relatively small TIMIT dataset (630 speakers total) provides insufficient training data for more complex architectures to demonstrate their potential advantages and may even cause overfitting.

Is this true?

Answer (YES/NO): NO